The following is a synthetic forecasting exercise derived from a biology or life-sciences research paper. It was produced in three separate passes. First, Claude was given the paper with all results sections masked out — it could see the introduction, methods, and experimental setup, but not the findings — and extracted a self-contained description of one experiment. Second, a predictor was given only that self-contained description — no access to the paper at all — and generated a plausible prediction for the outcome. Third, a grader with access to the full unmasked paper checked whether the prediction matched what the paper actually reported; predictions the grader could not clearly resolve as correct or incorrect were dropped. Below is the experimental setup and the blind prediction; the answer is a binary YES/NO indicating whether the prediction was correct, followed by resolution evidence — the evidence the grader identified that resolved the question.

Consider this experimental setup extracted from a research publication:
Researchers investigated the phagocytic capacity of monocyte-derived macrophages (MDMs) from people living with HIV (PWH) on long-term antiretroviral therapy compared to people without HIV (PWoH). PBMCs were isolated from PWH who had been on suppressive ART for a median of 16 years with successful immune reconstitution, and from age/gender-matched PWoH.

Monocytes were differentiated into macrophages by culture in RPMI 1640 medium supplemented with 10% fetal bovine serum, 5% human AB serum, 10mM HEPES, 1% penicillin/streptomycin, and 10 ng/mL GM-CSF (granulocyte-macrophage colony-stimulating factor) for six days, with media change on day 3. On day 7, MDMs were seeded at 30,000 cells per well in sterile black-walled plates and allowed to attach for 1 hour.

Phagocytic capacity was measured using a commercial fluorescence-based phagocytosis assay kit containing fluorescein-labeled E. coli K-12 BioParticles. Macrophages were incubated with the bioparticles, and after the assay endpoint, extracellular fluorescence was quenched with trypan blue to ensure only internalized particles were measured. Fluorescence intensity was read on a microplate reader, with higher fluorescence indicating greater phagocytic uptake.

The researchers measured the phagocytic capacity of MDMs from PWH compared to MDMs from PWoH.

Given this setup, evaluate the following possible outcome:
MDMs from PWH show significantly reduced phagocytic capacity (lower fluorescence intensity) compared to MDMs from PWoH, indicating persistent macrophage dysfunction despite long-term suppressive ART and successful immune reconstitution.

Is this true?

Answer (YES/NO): NO